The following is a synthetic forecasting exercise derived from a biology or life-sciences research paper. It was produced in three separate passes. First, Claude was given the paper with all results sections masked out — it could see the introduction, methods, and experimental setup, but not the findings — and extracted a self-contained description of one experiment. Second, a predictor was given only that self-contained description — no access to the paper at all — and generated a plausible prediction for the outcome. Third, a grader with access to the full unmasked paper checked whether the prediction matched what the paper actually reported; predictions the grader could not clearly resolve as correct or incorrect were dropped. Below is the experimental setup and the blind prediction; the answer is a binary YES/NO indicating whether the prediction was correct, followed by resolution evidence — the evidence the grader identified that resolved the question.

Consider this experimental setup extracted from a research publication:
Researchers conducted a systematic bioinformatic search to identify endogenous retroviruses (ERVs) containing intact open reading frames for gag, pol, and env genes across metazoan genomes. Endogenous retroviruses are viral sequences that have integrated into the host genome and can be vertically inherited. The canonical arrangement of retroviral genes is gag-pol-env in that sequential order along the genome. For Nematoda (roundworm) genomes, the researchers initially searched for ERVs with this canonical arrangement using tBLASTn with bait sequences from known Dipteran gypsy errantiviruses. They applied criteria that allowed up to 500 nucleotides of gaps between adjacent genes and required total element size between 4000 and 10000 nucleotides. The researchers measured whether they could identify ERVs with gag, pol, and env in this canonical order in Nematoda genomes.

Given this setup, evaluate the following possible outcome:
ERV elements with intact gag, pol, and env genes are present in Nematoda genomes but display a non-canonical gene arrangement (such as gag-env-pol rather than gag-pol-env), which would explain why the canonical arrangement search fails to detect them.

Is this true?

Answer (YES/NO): YES